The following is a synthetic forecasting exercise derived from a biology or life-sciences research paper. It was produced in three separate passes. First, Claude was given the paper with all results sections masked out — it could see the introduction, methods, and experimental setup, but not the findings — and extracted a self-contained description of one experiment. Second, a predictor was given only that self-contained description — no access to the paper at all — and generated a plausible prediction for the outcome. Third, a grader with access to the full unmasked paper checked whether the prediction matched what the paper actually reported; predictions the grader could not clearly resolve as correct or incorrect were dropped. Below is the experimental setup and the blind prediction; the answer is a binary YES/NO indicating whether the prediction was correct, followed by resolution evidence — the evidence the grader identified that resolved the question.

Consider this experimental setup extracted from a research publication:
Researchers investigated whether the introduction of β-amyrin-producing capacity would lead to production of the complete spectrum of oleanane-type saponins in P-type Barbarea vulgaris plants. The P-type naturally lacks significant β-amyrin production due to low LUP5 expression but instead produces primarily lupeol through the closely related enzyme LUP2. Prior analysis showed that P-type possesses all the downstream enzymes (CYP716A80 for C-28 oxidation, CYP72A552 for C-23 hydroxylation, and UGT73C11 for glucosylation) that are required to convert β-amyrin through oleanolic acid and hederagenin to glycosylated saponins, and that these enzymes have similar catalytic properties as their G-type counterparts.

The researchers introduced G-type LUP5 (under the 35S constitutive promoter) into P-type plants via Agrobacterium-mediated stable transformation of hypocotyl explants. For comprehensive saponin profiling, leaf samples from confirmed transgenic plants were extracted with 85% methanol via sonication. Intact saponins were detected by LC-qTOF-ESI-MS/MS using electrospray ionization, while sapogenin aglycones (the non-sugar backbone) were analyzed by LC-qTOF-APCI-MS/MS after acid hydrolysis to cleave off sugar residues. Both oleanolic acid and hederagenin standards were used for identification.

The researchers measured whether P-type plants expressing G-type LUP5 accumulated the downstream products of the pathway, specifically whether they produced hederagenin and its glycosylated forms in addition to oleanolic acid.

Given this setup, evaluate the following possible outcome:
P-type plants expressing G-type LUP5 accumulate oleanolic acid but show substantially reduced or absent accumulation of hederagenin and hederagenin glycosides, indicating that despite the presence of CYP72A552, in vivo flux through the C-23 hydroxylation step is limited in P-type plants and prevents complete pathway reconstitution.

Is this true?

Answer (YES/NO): NO